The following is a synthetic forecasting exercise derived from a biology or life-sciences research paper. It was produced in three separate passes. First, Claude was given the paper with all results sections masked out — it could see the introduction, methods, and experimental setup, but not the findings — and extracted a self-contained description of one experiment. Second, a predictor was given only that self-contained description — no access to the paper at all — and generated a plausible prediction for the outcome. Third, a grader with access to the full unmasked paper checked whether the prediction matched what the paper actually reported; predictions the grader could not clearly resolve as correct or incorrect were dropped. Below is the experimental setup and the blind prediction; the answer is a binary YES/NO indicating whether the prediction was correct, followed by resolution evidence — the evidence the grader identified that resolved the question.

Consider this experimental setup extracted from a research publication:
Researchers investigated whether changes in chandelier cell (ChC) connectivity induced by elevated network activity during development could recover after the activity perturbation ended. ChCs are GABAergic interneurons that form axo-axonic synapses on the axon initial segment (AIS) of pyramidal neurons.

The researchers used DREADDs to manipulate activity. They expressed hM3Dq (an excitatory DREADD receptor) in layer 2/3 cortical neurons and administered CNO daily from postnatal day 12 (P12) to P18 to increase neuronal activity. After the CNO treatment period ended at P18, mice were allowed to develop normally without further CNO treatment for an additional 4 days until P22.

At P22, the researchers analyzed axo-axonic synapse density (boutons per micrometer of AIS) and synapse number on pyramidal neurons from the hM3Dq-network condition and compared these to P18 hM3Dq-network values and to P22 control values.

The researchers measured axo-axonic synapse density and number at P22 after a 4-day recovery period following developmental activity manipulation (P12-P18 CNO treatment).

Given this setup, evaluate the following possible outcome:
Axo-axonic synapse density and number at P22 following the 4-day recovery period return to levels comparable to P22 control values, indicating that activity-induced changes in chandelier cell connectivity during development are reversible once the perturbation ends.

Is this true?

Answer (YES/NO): YES